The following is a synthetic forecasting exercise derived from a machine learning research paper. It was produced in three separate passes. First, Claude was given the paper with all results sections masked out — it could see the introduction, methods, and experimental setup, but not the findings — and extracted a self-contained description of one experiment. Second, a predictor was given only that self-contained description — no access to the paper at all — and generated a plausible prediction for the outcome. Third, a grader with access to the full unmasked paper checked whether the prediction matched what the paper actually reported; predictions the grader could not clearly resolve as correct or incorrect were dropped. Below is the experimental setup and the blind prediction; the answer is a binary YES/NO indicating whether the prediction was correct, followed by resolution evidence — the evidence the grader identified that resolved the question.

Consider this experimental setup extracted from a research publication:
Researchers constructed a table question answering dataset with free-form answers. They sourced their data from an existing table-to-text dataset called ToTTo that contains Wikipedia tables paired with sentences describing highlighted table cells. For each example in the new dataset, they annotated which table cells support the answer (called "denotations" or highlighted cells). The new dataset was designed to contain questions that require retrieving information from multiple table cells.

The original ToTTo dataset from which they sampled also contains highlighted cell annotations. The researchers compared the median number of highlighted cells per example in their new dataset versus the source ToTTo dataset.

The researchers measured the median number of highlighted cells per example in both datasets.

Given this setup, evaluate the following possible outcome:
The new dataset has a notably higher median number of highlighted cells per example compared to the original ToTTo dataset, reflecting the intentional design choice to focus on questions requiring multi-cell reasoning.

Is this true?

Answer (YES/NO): YES